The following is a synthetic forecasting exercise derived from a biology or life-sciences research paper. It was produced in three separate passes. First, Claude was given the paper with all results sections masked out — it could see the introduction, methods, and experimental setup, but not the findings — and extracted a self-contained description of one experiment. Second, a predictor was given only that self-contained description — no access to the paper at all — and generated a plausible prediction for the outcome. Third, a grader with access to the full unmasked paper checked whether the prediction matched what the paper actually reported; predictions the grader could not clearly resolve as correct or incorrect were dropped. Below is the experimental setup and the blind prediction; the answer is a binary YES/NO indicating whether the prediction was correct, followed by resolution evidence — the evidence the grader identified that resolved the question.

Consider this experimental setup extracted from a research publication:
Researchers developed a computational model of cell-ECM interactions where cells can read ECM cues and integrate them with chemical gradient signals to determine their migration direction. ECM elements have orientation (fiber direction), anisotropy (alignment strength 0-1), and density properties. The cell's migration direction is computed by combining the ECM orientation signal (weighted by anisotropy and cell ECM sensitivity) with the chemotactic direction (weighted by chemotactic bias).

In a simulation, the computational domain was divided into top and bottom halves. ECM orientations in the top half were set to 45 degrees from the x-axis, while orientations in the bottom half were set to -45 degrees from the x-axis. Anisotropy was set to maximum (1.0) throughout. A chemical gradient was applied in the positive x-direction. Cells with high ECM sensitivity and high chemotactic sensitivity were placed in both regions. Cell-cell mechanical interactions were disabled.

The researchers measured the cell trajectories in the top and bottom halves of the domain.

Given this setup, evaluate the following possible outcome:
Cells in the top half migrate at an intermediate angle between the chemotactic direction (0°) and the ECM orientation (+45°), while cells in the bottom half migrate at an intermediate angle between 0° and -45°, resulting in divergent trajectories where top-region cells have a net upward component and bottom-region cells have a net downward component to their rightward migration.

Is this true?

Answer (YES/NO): YES